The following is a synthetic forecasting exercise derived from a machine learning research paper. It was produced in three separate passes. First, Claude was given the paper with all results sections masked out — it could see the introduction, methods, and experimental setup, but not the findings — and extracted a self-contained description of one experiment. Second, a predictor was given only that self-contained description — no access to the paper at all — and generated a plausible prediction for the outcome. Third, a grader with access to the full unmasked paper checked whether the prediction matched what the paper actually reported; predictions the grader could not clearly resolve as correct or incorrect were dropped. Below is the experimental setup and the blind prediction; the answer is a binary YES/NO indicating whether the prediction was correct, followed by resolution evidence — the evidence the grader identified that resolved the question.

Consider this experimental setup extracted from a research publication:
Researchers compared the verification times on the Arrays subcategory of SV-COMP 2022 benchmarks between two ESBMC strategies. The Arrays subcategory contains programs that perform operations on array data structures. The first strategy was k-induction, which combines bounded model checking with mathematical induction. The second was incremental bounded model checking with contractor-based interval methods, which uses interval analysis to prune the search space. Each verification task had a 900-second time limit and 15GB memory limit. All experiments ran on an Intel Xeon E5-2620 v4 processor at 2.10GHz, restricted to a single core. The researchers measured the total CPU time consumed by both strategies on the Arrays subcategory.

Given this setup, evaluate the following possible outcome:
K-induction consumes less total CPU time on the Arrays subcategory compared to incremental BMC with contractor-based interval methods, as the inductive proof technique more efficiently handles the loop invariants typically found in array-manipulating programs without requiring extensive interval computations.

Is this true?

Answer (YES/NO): YES